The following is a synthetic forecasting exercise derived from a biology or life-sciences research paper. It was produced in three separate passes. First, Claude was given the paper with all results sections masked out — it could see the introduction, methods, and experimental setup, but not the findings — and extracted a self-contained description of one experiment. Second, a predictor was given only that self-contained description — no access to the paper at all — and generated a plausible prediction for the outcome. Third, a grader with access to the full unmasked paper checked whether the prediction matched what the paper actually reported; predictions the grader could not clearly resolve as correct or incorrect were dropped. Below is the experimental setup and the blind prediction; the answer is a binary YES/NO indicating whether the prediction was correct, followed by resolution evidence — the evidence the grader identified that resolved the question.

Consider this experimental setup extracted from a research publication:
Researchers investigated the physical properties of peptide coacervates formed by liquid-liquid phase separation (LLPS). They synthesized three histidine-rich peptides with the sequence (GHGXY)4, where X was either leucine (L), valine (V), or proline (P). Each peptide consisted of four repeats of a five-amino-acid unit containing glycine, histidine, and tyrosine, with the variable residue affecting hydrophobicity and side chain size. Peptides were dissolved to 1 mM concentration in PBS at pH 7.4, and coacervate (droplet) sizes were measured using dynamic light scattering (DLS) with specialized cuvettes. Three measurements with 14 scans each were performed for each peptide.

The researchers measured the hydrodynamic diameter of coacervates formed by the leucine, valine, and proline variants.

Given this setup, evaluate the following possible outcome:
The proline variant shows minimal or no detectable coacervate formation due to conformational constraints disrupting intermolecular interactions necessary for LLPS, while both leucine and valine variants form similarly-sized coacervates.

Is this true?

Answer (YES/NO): NO